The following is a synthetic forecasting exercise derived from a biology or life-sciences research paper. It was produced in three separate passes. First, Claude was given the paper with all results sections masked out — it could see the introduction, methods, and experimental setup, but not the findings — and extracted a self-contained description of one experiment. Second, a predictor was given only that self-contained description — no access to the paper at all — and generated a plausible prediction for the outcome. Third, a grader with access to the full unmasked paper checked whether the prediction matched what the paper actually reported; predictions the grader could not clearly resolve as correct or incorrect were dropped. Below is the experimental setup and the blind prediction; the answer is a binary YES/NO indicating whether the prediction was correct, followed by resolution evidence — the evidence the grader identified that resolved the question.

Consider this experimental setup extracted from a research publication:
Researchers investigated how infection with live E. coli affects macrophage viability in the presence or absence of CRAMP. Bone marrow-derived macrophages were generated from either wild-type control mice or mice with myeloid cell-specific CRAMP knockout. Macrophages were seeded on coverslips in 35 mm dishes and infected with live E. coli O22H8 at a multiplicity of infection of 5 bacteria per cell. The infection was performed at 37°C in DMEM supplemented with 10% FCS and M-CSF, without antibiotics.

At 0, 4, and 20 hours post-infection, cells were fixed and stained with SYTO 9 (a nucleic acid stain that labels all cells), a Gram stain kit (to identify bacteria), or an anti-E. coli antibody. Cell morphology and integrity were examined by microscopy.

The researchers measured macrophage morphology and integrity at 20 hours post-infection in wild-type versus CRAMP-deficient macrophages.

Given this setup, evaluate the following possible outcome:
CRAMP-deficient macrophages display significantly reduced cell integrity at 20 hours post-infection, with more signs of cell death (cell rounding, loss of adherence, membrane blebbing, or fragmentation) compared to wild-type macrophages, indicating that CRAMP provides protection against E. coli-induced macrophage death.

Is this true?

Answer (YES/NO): YES